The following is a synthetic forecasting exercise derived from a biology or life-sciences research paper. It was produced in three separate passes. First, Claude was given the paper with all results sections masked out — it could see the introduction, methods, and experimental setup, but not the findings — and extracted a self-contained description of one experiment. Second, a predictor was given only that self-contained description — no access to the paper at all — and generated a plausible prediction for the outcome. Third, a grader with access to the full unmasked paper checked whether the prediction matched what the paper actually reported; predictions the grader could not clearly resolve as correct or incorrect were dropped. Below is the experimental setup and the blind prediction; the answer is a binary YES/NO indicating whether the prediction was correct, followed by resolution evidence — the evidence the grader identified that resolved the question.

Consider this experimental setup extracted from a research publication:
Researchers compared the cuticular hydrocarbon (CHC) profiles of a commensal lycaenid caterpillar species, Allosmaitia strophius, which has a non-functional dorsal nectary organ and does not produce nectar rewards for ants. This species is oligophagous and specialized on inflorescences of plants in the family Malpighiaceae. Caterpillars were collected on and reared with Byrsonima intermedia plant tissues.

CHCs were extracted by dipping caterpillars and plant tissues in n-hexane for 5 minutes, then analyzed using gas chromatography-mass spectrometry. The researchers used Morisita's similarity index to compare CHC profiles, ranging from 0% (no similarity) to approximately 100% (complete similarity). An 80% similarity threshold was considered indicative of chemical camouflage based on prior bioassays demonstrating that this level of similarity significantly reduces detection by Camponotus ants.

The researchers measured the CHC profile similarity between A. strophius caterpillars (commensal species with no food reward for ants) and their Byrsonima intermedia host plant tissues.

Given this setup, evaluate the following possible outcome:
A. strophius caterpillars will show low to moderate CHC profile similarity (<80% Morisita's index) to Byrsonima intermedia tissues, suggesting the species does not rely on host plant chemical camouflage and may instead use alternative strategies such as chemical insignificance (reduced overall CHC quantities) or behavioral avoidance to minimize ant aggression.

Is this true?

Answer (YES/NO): NO